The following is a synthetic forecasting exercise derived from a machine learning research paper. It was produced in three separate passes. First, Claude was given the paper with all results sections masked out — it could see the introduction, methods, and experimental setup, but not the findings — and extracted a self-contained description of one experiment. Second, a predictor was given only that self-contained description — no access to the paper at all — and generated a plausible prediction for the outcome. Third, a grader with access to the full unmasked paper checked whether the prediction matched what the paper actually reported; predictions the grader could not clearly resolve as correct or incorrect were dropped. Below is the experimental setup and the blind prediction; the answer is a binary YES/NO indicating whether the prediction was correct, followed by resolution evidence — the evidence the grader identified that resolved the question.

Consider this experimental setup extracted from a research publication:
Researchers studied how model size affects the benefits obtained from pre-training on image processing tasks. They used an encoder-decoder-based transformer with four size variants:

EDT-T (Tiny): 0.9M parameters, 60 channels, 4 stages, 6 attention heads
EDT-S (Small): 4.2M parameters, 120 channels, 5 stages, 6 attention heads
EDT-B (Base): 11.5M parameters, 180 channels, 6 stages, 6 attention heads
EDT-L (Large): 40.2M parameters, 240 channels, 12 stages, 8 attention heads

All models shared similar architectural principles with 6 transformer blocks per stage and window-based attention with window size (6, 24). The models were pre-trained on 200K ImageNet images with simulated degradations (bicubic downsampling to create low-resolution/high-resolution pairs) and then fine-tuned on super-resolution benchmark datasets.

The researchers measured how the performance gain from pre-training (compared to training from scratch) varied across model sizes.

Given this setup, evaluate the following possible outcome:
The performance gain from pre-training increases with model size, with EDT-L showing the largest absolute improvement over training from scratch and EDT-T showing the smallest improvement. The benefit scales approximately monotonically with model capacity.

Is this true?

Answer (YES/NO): YES